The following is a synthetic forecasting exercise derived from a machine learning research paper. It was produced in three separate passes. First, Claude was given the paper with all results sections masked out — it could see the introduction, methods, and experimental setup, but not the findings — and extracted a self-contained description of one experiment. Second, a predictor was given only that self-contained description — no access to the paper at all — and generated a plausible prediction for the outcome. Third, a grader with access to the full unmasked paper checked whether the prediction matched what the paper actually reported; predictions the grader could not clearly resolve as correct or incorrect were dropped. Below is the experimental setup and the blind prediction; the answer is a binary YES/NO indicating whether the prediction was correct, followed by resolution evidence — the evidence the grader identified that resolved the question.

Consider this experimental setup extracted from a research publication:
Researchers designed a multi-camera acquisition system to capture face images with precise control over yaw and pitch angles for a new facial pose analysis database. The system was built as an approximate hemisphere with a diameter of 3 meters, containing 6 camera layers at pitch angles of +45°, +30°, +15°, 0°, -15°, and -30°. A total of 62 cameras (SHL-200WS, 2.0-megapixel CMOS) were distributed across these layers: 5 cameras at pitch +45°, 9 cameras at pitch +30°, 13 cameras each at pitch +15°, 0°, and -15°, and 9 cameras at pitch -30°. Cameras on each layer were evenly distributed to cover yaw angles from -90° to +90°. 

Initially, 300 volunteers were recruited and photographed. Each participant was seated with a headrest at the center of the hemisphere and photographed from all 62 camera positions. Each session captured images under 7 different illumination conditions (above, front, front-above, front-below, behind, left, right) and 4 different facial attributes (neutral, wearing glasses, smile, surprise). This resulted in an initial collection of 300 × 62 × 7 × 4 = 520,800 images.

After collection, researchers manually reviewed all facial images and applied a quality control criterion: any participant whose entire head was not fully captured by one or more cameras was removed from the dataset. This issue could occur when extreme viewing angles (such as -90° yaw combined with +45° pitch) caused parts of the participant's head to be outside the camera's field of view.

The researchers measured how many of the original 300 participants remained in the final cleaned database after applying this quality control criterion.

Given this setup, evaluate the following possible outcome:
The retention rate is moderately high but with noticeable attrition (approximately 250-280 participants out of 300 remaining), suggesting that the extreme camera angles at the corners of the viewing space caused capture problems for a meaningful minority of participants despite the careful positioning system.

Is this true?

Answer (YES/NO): NO